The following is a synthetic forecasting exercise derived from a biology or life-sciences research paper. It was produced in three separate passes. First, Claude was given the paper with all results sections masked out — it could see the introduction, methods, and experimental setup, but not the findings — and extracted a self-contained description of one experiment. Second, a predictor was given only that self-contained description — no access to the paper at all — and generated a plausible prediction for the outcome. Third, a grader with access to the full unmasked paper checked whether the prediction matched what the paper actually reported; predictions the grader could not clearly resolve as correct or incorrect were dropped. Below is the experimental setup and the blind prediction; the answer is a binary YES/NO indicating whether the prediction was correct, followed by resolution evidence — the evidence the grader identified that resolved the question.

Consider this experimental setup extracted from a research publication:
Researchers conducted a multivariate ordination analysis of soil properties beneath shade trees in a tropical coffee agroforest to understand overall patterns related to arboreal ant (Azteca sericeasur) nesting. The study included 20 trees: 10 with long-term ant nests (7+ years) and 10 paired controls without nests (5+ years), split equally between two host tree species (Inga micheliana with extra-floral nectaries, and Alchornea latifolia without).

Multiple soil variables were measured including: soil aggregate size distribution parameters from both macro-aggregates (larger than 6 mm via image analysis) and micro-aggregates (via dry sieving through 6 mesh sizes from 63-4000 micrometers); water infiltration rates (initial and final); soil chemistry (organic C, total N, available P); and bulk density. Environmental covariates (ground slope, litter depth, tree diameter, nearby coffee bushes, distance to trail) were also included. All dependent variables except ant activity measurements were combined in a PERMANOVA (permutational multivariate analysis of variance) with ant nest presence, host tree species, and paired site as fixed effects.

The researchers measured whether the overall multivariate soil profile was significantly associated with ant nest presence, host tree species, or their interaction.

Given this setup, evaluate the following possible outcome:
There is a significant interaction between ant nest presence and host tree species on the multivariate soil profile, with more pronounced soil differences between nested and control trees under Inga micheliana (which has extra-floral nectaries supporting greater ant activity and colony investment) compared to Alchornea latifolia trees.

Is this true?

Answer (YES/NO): NO